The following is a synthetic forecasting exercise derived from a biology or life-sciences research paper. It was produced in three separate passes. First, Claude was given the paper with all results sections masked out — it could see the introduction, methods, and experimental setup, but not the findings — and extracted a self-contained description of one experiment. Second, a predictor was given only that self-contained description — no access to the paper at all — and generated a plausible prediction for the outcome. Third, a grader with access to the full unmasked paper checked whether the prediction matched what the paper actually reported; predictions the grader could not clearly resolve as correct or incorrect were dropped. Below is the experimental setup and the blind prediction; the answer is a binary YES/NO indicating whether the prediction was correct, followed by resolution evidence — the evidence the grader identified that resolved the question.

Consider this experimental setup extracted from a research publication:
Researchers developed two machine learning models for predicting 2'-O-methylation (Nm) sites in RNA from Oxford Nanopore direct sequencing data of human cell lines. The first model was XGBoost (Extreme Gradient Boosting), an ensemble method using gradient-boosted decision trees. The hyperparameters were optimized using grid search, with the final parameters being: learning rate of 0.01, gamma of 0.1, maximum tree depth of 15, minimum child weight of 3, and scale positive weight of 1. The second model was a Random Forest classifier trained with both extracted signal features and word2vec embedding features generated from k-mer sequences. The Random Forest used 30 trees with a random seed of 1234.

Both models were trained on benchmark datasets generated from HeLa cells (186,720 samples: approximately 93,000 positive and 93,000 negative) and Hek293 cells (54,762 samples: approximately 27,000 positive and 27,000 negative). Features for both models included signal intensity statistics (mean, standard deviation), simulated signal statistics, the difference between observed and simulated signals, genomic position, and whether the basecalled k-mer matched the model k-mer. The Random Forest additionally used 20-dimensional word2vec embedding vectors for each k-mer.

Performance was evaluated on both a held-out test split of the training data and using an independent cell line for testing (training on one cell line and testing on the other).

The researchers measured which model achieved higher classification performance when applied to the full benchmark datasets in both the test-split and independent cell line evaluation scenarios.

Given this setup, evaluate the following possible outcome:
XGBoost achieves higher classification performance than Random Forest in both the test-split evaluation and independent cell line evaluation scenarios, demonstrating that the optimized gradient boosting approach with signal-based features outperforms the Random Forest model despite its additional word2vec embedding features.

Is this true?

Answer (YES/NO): YES